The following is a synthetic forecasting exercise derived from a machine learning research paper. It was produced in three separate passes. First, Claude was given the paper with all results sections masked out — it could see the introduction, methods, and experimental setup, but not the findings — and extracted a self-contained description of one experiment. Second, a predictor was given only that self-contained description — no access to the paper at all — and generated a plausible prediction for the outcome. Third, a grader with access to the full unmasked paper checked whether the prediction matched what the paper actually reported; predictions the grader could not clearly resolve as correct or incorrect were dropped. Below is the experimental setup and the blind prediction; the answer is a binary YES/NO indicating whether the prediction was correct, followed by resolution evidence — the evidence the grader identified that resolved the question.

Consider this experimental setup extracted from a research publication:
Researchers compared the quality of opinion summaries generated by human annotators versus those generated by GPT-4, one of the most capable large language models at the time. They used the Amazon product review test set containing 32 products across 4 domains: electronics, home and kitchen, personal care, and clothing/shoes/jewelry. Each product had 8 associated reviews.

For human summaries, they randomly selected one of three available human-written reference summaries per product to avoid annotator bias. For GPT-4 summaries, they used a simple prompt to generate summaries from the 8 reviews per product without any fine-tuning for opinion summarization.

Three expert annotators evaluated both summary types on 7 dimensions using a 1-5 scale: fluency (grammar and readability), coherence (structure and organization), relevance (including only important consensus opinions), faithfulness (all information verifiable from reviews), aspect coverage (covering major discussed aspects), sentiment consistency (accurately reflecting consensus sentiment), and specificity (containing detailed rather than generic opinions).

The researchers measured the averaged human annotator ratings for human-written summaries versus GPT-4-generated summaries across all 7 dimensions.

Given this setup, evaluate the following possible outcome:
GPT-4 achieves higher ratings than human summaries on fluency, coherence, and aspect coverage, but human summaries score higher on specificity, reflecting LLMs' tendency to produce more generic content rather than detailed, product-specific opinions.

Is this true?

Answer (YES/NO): NO